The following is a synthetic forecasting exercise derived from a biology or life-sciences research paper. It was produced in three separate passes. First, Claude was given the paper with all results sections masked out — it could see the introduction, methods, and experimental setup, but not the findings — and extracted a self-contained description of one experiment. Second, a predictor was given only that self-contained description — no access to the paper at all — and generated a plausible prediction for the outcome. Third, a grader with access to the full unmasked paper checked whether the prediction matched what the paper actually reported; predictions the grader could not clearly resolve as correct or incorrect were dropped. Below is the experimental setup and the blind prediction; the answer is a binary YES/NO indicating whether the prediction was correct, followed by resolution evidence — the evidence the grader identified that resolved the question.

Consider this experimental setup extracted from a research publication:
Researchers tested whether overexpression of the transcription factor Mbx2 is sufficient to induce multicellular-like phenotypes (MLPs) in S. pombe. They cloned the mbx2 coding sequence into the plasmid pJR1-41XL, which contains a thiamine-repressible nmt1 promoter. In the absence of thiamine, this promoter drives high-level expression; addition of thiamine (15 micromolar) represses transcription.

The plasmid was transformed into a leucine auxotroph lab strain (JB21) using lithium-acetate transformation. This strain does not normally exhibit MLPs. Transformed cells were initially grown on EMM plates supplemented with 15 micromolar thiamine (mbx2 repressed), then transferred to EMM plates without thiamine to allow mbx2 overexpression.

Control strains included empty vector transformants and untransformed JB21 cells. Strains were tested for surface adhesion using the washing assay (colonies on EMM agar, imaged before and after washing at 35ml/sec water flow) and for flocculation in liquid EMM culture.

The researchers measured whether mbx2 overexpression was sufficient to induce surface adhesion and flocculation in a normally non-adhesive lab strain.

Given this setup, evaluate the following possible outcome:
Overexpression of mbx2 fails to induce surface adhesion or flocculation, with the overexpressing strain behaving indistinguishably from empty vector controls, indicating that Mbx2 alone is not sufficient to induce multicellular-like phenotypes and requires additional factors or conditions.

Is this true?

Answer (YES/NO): NO